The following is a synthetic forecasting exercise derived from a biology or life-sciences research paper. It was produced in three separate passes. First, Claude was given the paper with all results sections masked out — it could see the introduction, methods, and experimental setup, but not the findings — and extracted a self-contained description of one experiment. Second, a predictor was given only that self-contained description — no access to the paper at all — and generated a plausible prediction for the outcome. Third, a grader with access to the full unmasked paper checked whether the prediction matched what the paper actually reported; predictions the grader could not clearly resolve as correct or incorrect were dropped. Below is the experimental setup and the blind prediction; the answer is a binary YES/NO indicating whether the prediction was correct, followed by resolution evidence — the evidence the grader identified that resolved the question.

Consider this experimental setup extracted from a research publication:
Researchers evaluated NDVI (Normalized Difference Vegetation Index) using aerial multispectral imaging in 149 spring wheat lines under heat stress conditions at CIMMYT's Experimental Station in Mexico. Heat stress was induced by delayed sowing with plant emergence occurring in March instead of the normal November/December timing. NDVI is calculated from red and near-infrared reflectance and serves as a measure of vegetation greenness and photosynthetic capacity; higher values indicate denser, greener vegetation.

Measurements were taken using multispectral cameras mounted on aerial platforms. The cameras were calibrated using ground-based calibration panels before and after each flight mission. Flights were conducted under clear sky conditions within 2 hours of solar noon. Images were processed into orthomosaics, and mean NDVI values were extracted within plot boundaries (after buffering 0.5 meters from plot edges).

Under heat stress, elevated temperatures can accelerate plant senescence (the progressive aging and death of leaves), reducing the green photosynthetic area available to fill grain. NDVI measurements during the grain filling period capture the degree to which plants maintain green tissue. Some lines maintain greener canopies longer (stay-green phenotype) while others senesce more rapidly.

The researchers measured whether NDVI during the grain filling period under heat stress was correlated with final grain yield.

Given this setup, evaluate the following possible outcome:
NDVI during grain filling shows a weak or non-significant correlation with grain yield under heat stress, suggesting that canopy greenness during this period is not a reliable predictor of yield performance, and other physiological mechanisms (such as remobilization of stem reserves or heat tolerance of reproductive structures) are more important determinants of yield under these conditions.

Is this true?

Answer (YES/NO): NO